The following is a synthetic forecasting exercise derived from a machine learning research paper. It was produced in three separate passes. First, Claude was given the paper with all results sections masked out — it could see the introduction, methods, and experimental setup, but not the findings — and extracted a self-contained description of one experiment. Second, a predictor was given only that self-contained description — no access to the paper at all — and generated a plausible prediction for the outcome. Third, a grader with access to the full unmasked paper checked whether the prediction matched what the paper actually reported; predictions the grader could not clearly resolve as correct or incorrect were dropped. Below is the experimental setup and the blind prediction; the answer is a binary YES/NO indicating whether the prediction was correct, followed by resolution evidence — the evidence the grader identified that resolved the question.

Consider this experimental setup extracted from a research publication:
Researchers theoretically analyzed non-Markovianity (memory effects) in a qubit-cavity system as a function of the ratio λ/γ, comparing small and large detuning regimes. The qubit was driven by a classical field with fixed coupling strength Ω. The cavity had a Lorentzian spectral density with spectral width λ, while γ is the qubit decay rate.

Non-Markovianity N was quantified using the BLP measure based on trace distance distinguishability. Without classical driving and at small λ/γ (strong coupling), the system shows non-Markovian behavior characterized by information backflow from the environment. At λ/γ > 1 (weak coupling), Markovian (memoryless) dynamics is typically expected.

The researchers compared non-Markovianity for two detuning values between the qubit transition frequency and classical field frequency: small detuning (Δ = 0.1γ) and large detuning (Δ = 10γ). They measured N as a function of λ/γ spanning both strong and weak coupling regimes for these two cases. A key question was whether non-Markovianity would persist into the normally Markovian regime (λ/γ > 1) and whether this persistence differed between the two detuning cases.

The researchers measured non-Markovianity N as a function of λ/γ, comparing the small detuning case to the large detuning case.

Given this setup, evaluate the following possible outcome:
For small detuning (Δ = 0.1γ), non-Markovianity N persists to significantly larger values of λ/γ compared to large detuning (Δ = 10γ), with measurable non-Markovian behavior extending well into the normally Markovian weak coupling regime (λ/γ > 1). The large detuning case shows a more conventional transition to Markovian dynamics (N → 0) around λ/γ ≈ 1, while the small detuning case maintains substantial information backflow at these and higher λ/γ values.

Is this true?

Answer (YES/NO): NO